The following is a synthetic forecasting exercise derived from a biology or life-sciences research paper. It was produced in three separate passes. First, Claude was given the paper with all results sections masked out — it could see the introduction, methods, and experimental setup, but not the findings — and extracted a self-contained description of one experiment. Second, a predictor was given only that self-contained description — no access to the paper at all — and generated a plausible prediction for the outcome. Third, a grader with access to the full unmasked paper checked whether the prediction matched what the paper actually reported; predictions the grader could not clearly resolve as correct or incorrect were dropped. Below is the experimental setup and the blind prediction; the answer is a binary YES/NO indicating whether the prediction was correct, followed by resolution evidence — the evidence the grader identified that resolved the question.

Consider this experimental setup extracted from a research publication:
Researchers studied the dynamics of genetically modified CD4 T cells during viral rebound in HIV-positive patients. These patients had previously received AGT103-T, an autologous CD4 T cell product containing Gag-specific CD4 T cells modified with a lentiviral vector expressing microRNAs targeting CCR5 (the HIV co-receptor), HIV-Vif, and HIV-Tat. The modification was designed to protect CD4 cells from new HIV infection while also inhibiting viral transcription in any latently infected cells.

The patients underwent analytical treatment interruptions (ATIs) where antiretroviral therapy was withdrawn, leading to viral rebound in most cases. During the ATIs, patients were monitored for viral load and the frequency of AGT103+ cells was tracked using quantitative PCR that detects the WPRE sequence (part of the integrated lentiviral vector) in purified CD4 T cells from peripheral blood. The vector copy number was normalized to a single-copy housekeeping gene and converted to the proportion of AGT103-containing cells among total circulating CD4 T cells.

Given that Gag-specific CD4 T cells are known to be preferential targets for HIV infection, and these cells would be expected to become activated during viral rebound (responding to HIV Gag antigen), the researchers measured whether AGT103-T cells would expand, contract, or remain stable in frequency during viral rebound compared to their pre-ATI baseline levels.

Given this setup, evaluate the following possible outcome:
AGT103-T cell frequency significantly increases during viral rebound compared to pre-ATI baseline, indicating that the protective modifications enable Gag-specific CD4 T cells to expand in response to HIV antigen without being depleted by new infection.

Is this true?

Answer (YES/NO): NO